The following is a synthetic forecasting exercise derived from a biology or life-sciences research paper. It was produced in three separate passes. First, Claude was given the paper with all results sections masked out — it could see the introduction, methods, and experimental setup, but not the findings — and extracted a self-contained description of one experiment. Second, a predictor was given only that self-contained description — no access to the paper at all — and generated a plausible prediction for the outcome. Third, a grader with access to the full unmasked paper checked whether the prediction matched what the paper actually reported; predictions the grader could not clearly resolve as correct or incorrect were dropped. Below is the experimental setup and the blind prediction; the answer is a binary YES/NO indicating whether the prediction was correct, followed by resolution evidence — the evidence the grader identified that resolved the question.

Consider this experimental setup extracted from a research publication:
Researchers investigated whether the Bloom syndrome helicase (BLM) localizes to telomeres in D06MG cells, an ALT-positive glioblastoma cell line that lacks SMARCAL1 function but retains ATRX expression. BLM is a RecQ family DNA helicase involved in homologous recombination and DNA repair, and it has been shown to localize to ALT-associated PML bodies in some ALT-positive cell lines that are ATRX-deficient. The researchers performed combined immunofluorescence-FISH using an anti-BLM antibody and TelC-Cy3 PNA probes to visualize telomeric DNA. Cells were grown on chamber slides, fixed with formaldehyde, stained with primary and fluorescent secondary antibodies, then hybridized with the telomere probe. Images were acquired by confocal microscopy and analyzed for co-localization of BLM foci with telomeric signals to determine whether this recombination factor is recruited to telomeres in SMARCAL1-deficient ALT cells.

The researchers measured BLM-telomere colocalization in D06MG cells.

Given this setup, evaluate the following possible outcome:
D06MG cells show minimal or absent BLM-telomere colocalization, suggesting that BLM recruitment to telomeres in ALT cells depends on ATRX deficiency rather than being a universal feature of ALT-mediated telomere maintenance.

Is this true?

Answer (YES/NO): NO